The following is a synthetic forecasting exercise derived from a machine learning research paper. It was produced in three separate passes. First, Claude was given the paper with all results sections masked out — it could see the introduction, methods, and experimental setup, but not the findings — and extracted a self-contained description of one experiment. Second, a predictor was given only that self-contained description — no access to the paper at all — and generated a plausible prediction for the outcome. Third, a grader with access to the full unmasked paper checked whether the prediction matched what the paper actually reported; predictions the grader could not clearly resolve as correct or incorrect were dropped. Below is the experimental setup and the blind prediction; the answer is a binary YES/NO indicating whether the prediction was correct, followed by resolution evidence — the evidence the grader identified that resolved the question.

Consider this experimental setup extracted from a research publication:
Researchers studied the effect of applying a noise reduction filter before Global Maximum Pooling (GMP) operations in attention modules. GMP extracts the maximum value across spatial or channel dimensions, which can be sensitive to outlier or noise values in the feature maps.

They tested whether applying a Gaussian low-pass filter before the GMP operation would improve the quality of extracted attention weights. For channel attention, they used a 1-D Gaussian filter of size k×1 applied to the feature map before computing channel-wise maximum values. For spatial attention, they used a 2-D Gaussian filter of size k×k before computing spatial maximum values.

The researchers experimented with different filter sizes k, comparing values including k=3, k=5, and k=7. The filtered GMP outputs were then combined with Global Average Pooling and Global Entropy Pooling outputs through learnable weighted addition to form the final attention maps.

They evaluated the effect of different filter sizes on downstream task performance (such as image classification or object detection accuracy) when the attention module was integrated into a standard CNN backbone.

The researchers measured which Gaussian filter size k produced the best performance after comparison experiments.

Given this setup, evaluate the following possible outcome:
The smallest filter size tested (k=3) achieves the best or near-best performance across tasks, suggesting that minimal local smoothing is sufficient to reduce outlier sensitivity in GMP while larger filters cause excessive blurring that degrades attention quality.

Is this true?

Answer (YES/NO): NO